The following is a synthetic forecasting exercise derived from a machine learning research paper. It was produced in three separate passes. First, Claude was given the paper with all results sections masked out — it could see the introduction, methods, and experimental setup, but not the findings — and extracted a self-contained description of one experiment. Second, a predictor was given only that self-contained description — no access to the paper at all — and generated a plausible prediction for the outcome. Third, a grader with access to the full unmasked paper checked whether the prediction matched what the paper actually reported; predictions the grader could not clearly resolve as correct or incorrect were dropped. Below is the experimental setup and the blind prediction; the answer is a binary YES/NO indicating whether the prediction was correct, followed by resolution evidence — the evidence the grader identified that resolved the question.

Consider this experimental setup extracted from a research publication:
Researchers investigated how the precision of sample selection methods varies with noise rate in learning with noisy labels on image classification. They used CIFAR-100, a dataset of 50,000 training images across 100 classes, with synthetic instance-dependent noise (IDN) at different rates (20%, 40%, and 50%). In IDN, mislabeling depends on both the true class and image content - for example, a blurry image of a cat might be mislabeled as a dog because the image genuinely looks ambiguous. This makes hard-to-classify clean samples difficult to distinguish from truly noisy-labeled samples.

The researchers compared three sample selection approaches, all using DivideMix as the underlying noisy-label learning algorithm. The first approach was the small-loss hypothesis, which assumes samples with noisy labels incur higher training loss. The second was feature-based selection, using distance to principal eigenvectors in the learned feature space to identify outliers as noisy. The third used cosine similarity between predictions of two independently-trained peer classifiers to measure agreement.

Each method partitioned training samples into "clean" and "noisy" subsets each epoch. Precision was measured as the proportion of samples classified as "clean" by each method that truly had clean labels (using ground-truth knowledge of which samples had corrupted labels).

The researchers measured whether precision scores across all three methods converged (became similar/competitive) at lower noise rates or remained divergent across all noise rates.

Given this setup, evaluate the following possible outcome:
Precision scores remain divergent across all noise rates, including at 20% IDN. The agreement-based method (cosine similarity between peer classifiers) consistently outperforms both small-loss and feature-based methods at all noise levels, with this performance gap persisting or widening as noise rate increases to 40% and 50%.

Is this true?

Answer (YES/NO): NO